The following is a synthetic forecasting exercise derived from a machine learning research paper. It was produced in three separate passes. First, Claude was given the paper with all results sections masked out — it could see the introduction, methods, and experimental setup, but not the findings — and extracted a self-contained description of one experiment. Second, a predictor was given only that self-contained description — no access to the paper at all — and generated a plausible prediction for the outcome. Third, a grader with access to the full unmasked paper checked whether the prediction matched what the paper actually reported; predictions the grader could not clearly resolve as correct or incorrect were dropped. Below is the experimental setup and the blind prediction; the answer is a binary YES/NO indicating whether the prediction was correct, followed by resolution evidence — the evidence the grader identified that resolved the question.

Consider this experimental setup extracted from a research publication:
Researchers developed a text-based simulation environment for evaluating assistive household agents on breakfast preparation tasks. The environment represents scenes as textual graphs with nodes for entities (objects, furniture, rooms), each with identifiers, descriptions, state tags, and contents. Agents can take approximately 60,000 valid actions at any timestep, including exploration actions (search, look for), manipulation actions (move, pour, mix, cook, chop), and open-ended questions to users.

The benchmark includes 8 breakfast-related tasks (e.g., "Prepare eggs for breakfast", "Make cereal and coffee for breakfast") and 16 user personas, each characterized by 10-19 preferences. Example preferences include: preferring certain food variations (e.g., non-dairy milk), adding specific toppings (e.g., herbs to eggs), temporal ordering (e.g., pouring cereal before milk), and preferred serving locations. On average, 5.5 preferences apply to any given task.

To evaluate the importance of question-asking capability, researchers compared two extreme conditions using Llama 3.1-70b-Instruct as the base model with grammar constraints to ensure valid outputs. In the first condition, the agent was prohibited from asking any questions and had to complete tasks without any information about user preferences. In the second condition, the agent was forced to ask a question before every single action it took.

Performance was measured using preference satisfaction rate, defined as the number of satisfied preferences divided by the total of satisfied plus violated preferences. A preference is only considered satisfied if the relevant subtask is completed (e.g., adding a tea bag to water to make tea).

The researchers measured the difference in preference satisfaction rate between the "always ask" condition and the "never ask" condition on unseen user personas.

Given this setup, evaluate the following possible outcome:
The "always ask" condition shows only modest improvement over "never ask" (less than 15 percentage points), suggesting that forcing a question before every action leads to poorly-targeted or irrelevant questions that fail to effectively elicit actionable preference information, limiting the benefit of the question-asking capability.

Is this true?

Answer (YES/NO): NO